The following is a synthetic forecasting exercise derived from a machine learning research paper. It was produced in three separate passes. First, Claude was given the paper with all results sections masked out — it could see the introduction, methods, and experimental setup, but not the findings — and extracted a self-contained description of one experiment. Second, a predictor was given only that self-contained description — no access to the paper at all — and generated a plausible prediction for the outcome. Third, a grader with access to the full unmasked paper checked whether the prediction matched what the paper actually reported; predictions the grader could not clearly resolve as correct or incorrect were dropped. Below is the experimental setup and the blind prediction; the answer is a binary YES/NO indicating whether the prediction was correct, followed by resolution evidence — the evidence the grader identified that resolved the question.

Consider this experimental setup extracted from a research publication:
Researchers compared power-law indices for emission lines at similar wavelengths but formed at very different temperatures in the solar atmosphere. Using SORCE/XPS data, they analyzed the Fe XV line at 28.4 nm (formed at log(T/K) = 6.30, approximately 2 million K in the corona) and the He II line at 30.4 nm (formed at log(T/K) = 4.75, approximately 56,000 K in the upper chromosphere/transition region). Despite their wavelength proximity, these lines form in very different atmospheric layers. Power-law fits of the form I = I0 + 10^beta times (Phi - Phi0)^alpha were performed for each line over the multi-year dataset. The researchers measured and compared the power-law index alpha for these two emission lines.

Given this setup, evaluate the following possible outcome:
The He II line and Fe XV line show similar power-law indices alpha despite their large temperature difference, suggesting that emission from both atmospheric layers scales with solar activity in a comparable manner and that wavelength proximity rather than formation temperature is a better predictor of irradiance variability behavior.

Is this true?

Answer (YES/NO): NO